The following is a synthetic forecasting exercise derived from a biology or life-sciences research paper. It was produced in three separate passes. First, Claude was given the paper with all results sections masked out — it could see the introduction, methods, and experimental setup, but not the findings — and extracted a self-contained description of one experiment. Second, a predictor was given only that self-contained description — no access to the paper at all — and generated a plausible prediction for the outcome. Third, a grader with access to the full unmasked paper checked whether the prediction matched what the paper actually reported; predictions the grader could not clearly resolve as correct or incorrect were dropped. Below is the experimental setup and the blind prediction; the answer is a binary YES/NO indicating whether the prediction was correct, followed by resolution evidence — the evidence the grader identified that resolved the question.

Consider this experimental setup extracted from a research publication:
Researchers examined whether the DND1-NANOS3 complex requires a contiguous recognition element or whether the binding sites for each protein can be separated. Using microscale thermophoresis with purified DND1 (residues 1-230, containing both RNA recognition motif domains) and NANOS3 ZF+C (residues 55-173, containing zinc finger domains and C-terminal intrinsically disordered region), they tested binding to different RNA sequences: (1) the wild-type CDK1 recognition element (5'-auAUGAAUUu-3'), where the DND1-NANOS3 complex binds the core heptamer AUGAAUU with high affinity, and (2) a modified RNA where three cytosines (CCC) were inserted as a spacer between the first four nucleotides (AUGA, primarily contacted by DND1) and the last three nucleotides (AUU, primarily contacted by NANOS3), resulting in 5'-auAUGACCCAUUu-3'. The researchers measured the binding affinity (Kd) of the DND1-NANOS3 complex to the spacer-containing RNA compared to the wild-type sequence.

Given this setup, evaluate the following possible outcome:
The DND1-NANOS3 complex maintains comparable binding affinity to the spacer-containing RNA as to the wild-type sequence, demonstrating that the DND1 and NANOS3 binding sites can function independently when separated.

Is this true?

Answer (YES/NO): NO